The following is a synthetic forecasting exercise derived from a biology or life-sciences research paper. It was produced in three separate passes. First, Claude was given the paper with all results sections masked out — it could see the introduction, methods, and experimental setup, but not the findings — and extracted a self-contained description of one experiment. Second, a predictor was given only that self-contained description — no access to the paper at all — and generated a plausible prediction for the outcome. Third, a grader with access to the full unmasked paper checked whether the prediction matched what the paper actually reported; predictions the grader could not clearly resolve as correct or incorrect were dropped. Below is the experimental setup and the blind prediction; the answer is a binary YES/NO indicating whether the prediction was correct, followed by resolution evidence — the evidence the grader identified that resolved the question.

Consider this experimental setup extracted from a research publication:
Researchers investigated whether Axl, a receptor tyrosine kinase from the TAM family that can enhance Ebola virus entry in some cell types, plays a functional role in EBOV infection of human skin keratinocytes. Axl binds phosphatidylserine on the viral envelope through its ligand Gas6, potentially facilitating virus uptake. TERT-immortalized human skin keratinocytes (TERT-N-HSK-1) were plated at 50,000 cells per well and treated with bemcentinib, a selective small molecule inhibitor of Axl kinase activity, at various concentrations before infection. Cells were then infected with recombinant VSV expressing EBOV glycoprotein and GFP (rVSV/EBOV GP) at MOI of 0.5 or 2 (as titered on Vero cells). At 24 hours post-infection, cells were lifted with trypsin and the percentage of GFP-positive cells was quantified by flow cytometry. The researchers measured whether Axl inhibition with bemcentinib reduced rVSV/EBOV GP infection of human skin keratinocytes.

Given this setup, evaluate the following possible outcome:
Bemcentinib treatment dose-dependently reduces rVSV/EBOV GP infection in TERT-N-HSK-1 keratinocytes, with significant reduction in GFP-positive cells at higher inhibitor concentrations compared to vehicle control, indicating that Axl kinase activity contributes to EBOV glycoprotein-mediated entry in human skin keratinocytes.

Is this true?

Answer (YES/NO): YES